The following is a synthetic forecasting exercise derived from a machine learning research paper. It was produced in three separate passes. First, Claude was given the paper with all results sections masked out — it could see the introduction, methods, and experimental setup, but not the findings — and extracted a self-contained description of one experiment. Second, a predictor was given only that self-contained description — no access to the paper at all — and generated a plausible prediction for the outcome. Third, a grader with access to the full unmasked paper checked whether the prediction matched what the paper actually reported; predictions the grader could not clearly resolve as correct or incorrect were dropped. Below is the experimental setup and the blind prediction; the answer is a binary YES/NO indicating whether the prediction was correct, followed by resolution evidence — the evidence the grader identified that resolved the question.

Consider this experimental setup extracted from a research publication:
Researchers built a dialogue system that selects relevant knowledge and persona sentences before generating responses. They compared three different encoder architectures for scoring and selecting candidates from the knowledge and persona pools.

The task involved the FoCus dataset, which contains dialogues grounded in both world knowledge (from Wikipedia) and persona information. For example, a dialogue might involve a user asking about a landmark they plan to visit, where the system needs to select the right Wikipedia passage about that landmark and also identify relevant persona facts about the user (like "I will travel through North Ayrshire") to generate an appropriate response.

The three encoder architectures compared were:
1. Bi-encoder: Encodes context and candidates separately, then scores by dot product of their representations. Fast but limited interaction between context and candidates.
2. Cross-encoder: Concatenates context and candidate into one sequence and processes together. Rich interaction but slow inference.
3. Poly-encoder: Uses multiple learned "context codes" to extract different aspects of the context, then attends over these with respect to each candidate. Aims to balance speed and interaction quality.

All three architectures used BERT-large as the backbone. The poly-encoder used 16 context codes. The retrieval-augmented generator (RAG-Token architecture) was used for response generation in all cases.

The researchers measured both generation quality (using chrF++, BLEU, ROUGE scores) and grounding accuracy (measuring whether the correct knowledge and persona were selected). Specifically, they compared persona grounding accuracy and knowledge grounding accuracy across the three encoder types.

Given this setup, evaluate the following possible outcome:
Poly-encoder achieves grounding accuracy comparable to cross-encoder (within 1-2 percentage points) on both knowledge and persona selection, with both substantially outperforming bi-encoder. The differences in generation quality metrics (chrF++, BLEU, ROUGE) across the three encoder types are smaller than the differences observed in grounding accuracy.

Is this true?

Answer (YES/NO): NO